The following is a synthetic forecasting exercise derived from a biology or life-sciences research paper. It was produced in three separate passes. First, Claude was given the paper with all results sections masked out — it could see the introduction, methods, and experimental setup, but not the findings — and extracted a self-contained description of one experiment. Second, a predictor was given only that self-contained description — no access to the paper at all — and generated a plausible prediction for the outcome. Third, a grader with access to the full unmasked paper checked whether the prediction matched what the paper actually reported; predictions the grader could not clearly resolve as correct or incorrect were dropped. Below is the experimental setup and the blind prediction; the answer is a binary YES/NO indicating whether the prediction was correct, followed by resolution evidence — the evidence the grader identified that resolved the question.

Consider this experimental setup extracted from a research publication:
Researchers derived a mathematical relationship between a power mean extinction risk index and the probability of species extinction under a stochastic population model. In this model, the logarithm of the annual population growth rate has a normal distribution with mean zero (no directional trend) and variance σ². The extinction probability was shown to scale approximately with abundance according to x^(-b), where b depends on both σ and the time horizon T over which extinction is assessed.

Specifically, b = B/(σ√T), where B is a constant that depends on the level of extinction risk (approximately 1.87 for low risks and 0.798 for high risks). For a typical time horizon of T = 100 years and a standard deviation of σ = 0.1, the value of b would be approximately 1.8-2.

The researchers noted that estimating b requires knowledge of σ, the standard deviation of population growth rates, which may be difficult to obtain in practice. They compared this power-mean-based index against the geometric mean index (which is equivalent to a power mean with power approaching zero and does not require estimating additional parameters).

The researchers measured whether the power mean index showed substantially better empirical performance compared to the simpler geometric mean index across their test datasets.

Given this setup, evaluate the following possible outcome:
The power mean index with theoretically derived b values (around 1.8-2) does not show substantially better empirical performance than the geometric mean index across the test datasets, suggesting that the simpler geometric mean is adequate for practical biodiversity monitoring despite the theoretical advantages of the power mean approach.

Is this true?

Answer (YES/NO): YES